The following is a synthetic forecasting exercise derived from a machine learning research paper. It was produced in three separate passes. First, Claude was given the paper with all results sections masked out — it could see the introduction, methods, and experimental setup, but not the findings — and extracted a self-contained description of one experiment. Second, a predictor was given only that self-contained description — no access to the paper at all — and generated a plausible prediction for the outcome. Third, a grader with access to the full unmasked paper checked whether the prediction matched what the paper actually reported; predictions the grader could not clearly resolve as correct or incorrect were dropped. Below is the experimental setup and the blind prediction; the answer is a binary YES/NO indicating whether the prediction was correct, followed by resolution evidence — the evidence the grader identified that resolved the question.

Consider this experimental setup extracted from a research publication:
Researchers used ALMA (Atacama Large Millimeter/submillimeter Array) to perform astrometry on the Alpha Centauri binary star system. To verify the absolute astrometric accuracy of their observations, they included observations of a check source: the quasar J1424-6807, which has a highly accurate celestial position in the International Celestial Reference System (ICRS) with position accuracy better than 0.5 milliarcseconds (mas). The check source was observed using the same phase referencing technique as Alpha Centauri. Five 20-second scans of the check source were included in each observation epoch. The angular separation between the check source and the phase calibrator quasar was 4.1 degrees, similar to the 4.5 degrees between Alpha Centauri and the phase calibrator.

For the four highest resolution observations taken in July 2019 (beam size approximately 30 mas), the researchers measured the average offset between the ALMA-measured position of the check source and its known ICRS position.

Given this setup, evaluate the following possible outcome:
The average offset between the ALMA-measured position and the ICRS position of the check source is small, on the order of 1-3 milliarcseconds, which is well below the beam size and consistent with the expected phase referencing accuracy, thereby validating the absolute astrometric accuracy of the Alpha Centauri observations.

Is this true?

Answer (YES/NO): YES